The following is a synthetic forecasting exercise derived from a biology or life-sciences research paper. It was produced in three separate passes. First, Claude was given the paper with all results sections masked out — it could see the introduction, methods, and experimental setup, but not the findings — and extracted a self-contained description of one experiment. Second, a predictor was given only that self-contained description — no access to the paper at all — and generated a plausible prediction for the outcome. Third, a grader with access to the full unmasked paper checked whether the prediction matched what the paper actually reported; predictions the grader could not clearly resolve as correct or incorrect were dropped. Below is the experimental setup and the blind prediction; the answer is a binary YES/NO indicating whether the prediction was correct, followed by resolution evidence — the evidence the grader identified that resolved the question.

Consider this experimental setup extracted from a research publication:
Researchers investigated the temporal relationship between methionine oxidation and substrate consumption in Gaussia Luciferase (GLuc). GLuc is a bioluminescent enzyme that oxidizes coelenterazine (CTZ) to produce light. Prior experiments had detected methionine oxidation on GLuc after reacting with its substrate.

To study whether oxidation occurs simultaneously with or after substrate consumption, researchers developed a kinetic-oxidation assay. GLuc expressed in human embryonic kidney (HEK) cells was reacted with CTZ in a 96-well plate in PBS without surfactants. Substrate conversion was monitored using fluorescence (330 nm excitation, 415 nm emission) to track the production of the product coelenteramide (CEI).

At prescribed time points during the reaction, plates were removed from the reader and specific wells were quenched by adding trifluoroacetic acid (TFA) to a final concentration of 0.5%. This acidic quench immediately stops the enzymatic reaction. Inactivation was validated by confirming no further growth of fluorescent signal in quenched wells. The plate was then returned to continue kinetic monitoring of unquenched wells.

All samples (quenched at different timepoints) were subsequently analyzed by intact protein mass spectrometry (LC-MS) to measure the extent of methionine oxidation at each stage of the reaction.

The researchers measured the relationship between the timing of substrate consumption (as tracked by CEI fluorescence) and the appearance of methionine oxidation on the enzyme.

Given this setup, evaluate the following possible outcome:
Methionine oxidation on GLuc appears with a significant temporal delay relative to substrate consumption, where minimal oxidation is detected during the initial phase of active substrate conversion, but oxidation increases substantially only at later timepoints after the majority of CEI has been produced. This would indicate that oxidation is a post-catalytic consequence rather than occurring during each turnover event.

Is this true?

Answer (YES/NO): NO